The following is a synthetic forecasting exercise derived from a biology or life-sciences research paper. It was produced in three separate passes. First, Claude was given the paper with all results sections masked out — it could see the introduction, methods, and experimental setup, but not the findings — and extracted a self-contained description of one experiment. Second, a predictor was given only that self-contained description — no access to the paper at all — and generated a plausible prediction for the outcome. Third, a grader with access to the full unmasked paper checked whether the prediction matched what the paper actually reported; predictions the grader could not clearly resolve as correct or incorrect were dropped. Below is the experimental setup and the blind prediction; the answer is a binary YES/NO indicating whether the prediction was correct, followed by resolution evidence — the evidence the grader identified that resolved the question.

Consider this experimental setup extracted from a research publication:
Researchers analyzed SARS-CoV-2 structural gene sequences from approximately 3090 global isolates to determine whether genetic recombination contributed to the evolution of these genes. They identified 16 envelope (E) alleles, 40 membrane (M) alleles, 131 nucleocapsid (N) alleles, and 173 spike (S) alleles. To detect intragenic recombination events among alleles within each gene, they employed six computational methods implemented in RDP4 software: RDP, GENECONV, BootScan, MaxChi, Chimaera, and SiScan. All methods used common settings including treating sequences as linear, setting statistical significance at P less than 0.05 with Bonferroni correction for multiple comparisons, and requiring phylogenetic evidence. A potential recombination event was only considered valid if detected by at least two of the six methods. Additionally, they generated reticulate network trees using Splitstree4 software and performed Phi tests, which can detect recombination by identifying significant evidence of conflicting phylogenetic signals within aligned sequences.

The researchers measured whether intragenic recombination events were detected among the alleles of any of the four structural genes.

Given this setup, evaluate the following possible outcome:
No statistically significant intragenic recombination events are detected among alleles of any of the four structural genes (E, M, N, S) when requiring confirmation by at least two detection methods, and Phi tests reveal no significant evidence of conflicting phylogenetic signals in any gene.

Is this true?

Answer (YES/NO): YES